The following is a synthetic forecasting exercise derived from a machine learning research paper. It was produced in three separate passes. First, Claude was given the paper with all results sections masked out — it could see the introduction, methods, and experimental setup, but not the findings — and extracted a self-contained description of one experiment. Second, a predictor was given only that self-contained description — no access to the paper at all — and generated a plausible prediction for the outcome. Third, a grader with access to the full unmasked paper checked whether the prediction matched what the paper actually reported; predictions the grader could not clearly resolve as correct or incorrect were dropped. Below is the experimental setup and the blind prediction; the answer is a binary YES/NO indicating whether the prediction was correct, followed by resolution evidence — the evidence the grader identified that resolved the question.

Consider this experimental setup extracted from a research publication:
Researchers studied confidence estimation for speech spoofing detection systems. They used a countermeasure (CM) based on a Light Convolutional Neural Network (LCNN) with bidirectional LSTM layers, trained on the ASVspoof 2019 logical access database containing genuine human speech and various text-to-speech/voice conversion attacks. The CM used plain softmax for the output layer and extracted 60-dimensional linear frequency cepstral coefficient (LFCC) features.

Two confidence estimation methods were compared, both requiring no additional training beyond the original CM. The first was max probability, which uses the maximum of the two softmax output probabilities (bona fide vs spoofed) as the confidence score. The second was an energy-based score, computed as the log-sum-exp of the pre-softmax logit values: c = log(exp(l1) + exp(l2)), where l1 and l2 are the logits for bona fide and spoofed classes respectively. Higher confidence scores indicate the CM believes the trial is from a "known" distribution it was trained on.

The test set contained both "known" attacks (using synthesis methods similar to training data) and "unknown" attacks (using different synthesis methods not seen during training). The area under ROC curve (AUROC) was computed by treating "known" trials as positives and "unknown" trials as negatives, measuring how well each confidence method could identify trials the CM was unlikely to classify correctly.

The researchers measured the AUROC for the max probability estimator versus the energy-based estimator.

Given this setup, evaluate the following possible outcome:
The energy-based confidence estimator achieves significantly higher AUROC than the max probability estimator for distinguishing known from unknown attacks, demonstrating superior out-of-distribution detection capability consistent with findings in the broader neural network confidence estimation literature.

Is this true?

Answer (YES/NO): NO